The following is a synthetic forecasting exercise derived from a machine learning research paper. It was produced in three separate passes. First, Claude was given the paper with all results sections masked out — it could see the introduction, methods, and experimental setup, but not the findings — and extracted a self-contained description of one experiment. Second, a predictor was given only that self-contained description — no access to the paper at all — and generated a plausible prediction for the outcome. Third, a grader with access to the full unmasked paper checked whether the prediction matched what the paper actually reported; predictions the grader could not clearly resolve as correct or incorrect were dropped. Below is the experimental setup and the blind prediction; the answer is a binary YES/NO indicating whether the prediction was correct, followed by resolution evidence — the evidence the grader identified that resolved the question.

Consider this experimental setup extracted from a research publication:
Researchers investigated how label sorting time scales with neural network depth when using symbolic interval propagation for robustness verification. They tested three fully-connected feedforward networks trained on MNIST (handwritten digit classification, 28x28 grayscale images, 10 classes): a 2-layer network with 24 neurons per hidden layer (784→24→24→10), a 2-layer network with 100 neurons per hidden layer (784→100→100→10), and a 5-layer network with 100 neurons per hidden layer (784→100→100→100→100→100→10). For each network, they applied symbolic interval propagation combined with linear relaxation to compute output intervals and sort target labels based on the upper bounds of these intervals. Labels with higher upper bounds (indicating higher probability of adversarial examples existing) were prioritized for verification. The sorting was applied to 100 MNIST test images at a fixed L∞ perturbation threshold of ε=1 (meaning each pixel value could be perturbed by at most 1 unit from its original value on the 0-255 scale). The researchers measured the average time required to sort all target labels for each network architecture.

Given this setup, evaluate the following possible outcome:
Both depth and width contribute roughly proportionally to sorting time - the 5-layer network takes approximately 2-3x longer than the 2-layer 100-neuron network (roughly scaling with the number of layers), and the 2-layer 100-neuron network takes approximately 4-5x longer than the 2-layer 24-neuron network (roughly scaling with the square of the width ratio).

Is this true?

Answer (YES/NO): NO